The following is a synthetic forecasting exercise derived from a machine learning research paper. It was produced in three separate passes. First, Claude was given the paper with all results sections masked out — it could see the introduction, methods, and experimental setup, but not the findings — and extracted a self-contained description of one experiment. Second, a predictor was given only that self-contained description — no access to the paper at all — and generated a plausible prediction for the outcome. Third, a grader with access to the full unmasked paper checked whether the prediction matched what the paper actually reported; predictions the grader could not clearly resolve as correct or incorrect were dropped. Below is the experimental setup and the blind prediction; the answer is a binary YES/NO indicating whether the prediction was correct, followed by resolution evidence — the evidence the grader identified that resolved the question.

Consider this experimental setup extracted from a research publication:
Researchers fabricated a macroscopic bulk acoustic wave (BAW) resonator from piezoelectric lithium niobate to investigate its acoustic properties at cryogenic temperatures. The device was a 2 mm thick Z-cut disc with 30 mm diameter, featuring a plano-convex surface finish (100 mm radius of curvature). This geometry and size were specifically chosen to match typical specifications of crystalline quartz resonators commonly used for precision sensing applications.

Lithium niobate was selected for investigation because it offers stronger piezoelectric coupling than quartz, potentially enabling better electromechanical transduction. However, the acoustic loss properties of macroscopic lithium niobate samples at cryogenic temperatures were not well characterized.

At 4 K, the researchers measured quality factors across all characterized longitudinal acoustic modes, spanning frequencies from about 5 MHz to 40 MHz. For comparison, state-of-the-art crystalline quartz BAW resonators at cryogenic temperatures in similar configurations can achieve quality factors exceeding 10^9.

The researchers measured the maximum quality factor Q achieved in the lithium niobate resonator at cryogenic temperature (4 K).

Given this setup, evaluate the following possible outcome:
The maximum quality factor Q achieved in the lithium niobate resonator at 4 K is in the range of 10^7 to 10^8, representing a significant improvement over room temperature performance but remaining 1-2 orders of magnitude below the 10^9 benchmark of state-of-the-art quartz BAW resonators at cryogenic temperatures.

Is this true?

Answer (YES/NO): NO